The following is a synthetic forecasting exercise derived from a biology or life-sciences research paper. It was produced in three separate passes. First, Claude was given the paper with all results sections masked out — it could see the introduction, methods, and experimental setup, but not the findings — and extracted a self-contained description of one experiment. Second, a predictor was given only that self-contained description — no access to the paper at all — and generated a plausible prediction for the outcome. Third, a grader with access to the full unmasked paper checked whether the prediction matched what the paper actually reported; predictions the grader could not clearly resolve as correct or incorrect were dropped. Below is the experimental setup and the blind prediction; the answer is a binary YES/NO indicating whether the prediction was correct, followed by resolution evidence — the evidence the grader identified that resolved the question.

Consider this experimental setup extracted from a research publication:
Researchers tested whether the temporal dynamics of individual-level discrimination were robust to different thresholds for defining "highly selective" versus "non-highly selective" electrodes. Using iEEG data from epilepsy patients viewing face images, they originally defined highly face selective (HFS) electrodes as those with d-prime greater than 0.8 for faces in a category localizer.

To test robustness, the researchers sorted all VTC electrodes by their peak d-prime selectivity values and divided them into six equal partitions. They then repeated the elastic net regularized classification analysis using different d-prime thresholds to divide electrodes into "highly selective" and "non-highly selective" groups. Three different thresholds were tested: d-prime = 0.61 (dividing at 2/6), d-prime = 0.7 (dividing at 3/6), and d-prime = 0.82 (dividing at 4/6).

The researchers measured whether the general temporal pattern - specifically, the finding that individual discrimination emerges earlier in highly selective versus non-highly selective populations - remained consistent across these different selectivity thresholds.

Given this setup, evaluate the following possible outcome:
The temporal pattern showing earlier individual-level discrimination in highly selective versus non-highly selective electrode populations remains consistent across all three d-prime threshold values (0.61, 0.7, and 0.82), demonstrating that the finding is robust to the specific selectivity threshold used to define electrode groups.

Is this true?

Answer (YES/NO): YES